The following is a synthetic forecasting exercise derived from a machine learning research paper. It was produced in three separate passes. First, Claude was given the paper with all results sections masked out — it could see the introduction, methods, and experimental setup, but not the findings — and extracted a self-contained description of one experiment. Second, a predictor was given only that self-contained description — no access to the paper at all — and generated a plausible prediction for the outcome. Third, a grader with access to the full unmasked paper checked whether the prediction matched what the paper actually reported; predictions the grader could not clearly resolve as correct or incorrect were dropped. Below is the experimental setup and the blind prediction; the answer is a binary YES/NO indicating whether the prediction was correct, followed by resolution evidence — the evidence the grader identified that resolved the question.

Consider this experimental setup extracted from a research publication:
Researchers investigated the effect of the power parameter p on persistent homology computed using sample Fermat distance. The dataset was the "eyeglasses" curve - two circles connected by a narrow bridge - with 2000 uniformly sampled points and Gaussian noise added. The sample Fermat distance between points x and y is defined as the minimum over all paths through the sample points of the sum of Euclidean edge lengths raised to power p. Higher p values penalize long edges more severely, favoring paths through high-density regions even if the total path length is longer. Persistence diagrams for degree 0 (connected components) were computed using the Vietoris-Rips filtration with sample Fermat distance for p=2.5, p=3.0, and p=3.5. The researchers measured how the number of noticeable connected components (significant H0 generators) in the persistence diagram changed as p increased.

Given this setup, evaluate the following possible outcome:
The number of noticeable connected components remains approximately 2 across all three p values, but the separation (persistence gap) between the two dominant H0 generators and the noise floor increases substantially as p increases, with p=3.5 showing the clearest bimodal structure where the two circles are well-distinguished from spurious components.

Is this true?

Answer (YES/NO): NO